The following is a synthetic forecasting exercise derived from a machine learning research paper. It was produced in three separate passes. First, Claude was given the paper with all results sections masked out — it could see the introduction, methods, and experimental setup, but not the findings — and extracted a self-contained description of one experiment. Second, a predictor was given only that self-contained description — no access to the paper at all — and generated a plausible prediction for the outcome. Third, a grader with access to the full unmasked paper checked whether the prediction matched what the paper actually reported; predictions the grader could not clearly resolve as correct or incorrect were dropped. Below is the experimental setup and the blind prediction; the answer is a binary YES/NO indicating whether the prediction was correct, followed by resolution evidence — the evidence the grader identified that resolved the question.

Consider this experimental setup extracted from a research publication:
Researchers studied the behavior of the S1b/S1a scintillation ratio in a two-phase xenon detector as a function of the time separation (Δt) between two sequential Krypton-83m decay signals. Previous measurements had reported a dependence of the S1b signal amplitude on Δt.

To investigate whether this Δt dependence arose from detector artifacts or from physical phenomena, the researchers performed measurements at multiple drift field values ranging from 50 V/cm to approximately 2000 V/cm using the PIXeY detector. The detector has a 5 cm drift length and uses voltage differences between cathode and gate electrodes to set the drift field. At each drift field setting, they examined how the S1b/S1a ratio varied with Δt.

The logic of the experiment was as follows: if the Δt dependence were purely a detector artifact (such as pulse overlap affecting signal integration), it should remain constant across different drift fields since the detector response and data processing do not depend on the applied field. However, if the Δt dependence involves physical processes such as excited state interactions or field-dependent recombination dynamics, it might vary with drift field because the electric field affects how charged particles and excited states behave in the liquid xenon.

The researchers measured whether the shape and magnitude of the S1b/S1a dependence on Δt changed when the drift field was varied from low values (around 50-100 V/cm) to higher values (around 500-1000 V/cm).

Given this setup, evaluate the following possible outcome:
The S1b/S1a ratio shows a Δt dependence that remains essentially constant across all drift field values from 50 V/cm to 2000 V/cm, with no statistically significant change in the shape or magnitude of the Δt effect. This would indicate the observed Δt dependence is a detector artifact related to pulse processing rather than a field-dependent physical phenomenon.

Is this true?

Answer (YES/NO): NO